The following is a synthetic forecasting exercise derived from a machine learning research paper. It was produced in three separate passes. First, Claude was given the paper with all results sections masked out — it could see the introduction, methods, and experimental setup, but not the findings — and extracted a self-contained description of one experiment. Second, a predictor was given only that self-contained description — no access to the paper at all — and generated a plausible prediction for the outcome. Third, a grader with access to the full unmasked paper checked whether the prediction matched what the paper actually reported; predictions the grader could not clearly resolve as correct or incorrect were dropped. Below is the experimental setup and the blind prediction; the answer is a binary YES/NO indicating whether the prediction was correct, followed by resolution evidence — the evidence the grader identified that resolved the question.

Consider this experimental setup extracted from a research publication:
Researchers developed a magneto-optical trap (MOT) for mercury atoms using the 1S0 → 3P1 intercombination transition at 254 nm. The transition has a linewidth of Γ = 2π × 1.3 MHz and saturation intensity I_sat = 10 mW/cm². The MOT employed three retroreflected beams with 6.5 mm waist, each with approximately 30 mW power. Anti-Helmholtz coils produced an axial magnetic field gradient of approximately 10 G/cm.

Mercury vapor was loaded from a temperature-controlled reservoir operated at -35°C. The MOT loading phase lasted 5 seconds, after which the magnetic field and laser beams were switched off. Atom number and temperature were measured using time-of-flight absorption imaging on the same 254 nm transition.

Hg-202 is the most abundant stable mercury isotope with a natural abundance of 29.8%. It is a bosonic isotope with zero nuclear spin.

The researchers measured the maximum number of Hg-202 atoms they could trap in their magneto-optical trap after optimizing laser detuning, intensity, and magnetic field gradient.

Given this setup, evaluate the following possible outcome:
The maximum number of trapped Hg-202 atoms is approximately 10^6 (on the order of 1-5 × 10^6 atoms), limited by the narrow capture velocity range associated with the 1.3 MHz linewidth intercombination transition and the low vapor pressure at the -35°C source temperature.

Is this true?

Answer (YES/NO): NO